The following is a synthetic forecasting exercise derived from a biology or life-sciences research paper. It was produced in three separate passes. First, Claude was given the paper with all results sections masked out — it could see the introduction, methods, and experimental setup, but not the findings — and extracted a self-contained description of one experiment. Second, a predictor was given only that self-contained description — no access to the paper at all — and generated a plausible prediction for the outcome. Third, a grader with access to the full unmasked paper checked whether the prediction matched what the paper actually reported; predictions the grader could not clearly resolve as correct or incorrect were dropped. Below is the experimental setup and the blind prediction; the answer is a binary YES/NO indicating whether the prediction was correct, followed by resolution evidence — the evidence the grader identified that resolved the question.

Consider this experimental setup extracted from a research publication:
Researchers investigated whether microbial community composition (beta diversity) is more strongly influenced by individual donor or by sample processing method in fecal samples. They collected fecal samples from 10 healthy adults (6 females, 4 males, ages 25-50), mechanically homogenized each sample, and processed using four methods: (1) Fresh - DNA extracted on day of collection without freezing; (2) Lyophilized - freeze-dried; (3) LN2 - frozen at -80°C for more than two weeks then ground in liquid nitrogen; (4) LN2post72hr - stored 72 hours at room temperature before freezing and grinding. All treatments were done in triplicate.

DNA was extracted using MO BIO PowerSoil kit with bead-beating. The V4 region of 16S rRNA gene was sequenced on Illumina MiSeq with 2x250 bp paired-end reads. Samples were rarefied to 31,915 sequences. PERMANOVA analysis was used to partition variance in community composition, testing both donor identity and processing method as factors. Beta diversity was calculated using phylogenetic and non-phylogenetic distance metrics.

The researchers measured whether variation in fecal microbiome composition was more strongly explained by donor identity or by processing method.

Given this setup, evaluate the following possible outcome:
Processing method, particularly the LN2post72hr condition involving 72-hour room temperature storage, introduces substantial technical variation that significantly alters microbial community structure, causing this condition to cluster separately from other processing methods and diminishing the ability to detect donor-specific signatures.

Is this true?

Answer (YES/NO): NO